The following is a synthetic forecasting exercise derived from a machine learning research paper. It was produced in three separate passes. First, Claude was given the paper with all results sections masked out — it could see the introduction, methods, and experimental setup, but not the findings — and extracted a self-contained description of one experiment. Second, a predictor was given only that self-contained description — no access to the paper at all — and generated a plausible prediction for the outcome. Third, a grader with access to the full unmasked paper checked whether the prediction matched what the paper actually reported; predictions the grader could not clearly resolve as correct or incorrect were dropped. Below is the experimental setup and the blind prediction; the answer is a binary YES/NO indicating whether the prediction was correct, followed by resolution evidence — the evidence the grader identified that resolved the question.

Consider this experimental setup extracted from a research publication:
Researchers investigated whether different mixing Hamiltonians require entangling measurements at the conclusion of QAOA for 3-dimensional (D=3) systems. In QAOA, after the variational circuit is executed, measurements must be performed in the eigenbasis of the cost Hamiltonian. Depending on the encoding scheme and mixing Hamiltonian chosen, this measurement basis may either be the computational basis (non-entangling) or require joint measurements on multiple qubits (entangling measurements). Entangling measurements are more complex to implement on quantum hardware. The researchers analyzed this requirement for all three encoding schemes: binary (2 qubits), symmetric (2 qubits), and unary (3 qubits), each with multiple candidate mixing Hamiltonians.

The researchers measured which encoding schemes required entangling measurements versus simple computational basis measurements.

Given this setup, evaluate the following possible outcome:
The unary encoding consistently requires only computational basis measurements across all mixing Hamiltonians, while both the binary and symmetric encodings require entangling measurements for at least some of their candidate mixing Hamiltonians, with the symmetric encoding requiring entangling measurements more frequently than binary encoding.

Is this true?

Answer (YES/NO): NO